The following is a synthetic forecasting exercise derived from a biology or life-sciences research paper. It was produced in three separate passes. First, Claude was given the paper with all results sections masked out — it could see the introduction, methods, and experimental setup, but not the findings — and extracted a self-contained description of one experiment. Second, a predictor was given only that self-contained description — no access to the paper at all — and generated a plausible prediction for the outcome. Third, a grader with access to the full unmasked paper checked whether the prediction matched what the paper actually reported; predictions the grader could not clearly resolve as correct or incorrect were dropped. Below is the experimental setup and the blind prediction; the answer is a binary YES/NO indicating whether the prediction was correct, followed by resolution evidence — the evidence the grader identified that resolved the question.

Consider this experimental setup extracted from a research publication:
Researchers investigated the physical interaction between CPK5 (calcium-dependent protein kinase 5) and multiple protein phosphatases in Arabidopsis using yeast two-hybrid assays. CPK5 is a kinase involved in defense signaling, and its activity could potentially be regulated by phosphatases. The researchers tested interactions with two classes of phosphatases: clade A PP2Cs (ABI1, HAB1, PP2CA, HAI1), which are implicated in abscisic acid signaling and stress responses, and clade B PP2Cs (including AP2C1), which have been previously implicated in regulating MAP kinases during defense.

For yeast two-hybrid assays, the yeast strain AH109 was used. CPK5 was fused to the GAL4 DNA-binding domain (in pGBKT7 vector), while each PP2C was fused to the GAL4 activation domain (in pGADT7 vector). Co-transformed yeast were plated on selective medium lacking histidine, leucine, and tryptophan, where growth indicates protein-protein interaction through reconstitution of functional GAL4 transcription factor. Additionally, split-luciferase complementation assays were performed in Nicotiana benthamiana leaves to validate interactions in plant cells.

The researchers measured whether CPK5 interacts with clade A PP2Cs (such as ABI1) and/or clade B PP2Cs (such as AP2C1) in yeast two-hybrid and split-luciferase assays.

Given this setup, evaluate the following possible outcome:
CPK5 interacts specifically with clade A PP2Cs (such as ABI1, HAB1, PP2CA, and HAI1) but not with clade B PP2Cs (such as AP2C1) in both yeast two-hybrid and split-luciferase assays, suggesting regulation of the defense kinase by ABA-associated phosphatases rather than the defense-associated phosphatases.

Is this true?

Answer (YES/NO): NO